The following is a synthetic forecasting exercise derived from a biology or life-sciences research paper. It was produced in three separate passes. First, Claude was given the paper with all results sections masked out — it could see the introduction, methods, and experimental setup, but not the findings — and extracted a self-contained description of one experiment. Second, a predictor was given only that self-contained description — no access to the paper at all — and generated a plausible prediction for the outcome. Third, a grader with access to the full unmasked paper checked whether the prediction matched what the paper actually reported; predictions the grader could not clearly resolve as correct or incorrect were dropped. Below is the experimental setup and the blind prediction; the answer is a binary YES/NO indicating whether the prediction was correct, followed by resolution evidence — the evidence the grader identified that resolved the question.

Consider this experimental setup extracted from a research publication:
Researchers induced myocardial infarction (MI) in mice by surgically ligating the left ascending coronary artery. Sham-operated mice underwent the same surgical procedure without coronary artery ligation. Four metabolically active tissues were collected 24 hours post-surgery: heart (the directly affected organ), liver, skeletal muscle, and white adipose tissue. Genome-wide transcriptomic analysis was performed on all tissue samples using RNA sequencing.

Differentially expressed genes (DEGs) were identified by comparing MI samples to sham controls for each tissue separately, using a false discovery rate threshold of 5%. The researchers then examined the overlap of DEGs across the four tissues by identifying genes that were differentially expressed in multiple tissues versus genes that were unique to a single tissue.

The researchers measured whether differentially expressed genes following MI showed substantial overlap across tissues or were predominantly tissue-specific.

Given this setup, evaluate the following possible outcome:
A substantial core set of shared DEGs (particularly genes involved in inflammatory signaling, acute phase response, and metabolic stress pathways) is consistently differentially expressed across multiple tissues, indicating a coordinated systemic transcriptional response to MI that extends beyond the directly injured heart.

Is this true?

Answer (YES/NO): NO